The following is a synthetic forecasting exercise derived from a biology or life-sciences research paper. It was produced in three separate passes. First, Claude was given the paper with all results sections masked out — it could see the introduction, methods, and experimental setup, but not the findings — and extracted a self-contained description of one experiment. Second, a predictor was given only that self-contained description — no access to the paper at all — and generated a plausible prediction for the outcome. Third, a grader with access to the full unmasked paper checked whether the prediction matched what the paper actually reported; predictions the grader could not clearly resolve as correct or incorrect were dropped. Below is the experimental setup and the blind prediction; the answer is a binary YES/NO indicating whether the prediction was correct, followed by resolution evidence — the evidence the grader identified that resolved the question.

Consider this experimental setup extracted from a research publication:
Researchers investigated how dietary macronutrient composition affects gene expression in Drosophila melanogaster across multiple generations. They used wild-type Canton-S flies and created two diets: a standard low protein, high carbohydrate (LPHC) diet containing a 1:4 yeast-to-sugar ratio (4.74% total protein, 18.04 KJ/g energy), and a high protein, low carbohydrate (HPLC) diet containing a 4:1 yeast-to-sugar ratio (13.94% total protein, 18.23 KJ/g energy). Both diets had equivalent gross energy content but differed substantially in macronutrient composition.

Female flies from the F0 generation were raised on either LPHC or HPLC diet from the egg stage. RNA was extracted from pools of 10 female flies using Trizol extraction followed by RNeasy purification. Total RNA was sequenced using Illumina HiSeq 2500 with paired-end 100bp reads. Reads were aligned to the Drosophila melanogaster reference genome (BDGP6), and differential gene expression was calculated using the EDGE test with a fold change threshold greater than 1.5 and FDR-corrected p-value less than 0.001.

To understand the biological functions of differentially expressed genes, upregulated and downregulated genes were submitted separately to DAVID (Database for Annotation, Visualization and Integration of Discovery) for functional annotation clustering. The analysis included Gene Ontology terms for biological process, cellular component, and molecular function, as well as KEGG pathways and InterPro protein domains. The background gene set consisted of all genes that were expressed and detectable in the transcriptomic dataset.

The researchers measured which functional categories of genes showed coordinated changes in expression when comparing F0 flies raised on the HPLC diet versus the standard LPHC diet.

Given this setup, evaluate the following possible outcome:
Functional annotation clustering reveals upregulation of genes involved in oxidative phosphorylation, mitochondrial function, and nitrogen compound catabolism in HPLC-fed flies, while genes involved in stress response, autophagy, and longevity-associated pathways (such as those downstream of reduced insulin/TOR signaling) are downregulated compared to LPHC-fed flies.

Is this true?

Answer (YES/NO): NO